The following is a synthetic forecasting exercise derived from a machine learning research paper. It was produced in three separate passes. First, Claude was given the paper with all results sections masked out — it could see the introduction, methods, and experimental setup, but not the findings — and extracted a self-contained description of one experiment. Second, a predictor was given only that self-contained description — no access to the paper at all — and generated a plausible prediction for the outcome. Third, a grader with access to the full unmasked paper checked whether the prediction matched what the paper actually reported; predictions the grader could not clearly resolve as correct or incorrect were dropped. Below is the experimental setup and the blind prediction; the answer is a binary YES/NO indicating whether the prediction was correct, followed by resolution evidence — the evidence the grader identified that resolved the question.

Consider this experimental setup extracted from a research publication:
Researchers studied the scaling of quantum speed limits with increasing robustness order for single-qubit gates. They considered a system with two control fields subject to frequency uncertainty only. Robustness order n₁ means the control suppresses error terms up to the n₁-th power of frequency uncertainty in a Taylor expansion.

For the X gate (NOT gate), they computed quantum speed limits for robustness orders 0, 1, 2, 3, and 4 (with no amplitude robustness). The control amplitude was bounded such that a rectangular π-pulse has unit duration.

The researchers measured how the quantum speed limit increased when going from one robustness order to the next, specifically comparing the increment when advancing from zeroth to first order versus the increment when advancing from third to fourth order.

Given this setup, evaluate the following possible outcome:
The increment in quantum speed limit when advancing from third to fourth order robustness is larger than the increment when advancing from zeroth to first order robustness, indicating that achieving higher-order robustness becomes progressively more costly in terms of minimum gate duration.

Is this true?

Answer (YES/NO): YES